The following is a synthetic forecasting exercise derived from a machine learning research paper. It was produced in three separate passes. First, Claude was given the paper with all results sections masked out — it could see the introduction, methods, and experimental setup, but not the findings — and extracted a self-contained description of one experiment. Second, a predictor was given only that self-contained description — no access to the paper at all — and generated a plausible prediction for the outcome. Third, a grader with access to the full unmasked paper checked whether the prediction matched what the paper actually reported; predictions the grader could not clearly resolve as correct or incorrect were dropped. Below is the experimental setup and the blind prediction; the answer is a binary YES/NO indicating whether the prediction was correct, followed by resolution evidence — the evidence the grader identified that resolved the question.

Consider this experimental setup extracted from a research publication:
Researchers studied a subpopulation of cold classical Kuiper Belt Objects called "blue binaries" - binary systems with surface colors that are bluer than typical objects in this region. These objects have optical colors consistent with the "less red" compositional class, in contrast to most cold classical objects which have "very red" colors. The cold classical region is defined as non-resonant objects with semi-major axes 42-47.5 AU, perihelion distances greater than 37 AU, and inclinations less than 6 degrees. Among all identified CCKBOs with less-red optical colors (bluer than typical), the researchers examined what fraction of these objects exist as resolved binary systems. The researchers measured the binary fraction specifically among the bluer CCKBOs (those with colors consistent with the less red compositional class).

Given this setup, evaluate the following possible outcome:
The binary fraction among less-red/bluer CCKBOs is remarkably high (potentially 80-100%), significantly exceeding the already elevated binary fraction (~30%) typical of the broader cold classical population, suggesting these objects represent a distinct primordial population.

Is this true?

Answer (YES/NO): YES